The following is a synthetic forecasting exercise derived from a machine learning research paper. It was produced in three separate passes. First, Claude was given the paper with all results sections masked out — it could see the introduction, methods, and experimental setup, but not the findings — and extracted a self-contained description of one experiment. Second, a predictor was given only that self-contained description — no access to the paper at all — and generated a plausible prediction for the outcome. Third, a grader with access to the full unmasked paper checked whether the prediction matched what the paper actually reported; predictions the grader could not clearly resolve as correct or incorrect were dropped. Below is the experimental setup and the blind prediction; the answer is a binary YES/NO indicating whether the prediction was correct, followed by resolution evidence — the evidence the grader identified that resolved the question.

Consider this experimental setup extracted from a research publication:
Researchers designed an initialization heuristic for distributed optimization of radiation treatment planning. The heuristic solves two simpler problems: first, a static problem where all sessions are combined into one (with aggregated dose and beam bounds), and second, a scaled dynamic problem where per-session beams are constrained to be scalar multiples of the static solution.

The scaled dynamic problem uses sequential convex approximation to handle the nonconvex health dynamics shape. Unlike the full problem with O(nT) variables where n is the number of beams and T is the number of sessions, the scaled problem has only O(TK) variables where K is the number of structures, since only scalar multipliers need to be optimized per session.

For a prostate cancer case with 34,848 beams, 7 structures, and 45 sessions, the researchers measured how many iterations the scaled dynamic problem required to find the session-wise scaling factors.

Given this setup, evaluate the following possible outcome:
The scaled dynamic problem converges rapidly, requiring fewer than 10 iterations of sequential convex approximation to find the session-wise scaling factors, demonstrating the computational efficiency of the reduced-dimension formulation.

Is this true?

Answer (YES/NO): YES